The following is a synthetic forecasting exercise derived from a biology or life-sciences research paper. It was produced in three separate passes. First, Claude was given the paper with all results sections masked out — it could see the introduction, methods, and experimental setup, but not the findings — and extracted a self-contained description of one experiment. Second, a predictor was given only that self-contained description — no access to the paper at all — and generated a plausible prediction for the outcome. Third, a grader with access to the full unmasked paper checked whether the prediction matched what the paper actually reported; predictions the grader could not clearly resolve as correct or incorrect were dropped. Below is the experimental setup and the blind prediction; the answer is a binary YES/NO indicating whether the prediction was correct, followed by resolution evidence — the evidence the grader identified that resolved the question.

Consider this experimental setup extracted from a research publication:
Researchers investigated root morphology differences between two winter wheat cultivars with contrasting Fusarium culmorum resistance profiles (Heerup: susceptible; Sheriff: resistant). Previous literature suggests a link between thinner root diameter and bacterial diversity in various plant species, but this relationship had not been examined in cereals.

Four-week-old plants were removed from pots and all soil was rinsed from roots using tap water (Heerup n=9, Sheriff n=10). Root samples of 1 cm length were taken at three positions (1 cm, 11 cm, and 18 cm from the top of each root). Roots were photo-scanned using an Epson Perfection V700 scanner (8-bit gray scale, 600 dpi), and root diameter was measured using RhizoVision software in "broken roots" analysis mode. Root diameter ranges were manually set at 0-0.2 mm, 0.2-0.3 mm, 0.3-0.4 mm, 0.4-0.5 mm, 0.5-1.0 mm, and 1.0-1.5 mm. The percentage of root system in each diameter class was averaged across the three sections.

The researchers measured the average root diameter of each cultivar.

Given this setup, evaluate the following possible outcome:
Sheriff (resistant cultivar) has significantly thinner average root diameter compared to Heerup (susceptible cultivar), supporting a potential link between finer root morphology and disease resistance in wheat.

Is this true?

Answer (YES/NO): YES